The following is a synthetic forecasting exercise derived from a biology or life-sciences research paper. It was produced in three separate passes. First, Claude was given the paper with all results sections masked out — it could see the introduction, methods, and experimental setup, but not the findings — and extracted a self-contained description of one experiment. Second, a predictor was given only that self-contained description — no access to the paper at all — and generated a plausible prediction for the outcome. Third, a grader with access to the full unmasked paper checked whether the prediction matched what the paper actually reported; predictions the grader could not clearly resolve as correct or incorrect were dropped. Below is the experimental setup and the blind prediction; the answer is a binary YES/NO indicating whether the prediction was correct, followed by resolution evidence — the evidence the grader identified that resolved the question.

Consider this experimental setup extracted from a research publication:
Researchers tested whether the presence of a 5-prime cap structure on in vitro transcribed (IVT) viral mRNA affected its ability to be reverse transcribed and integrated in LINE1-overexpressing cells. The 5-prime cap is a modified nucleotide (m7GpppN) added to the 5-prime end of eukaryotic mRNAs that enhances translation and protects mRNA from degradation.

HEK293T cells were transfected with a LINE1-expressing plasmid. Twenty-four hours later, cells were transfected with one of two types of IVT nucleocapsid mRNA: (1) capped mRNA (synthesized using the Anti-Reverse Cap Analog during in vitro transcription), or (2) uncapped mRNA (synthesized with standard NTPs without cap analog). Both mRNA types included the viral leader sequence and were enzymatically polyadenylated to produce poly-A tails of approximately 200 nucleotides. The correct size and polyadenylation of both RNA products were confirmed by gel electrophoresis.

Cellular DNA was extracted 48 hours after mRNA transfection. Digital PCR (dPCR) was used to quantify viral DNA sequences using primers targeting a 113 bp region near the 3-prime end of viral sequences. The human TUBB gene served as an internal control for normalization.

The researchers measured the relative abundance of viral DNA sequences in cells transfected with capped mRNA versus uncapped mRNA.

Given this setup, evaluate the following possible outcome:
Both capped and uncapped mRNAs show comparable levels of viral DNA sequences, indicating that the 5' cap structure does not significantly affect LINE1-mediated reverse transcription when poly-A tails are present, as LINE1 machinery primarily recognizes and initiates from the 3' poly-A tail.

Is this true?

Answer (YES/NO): NO